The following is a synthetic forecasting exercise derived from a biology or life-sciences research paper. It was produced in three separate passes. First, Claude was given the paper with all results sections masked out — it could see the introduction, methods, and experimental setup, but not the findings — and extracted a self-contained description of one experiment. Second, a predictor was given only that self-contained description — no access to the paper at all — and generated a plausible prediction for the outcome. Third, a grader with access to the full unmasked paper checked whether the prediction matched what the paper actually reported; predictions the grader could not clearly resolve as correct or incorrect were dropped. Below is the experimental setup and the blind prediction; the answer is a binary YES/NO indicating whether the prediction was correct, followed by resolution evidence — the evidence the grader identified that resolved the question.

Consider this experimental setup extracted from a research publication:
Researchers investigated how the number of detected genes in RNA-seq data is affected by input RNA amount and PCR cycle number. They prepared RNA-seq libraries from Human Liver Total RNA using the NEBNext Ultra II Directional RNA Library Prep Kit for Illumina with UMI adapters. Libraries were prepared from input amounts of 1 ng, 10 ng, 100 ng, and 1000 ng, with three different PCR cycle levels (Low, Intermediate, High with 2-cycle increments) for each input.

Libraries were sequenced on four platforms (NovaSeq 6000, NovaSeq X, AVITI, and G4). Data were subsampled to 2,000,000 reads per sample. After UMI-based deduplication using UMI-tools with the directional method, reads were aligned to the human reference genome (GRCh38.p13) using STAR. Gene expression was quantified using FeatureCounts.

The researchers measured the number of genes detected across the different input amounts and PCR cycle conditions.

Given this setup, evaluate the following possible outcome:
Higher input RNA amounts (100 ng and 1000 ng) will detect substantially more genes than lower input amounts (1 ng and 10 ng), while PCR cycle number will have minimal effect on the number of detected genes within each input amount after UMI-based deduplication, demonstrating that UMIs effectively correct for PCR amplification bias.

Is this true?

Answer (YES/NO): NO